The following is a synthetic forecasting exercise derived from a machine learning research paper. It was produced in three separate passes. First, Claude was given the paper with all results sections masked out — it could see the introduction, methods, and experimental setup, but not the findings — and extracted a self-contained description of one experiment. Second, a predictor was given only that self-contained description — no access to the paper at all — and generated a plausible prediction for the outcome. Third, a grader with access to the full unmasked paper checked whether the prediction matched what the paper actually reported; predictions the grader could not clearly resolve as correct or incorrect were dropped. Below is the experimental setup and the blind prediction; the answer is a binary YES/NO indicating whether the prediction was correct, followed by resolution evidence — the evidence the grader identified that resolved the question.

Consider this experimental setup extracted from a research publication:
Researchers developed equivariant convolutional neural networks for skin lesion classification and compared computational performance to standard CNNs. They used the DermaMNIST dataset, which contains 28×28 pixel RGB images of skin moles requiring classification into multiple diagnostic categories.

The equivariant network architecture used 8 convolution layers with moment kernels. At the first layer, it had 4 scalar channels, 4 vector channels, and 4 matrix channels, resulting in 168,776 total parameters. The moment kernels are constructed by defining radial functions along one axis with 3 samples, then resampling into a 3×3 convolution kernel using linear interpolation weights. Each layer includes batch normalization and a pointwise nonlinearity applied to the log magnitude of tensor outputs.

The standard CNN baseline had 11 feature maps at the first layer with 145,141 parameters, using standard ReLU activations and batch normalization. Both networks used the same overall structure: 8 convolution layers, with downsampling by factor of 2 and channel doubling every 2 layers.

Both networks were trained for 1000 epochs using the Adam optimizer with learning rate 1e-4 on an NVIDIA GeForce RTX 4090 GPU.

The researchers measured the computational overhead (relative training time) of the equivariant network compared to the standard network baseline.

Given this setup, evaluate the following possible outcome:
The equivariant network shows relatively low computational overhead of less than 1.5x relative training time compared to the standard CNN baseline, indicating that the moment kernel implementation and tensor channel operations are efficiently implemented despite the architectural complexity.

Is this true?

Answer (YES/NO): NO